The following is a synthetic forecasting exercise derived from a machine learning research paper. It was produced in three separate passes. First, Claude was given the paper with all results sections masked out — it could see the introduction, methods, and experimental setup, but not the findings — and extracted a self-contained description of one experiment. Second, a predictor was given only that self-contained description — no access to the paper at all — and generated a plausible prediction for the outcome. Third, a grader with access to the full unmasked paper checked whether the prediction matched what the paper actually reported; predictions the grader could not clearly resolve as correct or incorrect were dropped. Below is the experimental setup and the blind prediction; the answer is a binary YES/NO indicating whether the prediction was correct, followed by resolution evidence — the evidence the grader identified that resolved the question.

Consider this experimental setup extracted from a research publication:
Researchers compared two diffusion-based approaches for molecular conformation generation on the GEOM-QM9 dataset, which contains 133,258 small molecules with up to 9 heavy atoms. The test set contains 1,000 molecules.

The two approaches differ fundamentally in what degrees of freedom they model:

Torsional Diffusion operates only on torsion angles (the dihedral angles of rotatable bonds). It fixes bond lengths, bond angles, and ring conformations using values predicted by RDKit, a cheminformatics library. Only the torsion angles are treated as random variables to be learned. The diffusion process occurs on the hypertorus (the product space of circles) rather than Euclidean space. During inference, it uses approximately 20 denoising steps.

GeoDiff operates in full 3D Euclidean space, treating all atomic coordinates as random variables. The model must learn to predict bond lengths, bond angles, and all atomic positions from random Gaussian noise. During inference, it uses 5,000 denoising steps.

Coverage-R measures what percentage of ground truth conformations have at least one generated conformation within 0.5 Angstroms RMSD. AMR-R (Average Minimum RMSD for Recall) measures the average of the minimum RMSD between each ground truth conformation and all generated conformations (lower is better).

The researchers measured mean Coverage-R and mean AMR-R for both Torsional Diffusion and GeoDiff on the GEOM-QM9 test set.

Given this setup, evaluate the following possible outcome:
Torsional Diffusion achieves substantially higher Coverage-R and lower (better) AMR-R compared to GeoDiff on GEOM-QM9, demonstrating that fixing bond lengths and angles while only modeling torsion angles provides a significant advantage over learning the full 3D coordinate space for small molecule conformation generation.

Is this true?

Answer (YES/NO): YES